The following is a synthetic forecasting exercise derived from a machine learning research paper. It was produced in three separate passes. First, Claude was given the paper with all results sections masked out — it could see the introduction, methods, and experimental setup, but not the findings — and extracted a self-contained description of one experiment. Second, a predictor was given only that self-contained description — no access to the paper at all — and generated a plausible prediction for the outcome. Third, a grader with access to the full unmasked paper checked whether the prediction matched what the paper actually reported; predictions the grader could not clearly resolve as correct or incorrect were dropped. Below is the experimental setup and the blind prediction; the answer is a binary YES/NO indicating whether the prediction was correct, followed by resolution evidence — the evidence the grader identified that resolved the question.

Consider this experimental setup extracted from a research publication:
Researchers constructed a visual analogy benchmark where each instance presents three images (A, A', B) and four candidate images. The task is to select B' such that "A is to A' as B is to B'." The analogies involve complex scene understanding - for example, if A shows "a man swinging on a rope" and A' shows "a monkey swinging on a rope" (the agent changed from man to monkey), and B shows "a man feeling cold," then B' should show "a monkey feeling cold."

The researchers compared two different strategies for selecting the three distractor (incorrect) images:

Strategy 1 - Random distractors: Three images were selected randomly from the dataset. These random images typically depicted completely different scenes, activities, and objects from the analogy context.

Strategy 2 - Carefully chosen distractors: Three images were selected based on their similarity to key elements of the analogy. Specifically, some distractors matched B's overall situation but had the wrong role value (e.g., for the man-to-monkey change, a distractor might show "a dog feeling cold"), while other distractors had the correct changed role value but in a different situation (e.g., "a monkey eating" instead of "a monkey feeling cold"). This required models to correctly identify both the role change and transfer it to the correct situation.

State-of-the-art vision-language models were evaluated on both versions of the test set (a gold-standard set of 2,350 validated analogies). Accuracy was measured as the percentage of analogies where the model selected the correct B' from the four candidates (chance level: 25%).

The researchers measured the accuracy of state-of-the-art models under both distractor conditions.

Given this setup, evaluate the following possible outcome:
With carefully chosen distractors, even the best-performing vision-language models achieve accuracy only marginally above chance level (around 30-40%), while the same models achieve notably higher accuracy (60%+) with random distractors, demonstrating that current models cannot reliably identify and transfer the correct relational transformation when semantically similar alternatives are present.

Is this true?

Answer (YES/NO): NO